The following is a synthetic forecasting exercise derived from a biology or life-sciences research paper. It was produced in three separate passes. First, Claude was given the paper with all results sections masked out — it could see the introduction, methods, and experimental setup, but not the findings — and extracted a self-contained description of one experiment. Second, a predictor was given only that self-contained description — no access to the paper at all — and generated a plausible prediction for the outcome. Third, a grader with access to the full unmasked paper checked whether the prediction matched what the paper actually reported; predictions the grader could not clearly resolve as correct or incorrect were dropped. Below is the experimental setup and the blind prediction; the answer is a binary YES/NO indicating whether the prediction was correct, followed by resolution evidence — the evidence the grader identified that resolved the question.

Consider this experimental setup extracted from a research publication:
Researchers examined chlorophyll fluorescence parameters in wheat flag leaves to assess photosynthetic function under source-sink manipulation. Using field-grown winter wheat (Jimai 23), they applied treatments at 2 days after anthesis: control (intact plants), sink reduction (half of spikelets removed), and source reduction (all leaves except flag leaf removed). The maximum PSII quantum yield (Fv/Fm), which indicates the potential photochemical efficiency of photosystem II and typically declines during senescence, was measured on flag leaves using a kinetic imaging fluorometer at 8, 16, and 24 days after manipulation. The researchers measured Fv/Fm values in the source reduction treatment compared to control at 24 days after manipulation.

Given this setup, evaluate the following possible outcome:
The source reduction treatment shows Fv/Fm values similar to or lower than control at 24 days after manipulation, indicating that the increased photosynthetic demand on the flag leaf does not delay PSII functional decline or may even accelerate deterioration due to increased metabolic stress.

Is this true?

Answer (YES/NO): YES